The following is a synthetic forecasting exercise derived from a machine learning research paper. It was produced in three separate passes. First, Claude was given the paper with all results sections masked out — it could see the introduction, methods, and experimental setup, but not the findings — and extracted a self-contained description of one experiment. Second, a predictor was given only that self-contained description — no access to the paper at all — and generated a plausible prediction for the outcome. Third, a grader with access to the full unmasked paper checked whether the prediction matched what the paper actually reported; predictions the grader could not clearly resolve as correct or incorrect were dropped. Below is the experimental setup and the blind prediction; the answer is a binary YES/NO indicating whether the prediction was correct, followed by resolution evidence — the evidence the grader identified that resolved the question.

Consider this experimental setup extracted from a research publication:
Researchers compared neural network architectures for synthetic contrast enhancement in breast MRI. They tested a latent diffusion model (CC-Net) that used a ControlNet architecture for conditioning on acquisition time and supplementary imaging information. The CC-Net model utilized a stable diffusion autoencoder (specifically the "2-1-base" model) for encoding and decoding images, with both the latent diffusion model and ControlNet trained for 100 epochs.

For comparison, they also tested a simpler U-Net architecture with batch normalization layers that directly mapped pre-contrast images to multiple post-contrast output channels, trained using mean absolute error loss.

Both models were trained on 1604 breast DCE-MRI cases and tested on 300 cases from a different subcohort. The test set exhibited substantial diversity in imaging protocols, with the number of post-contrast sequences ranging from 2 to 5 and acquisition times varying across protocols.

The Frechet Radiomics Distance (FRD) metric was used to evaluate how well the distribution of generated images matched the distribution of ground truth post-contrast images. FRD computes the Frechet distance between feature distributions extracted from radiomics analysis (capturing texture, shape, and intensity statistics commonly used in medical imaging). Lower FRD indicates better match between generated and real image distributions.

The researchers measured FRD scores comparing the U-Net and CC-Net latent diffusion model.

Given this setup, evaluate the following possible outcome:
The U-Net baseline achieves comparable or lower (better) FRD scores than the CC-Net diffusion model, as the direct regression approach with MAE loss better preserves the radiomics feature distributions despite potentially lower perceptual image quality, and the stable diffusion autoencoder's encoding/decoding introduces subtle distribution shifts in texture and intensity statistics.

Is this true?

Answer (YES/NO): NO